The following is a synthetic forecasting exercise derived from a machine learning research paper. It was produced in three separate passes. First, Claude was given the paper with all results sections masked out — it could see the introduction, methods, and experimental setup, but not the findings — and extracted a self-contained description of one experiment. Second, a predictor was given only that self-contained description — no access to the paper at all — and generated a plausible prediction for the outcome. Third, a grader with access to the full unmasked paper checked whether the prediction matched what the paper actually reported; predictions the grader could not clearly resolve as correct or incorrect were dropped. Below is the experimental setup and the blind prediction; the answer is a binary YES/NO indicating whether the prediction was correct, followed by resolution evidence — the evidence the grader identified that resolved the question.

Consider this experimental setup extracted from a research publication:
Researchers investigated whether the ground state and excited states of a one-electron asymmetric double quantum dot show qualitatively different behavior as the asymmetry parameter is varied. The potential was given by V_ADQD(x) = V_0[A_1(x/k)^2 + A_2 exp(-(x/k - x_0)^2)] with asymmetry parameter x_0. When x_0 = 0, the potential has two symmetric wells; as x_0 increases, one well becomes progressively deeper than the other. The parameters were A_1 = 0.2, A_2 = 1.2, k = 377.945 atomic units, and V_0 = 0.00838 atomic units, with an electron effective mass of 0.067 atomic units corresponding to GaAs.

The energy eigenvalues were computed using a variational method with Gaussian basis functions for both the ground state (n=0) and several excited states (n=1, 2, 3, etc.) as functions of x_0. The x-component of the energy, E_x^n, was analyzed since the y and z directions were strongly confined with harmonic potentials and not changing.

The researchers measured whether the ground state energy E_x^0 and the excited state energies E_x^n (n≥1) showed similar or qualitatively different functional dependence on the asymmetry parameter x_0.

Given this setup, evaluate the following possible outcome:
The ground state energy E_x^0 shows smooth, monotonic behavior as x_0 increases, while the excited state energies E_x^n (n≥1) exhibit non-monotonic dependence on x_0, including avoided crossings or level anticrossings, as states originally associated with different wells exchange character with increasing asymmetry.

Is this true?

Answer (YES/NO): NO